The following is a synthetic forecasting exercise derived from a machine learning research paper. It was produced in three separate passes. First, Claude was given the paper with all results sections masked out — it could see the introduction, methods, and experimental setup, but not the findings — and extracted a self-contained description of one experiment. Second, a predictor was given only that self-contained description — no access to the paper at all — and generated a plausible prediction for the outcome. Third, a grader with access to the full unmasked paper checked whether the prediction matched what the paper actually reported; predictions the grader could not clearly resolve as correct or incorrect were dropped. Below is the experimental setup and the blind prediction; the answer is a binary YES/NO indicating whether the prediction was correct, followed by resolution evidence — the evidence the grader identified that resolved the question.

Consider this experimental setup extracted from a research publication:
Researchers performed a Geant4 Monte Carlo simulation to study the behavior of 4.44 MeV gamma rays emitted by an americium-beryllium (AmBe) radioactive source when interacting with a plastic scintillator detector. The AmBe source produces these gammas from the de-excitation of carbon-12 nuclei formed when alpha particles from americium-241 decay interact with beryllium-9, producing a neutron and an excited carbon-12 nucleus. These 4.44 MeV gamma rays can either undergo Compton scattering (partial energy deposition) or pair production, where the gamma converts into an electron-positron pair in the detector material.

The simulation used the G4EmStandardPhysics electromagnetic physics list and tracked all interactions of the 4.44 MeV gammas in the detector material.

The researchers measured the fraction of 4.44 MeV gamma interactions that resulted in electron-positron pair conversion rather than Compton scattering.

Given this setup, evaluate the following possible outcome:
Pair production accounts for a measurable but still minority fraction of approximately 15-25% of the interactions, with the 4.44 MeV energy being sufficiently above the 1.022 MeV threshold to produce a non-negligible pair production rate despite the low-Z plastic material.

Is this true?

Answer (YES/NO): NO